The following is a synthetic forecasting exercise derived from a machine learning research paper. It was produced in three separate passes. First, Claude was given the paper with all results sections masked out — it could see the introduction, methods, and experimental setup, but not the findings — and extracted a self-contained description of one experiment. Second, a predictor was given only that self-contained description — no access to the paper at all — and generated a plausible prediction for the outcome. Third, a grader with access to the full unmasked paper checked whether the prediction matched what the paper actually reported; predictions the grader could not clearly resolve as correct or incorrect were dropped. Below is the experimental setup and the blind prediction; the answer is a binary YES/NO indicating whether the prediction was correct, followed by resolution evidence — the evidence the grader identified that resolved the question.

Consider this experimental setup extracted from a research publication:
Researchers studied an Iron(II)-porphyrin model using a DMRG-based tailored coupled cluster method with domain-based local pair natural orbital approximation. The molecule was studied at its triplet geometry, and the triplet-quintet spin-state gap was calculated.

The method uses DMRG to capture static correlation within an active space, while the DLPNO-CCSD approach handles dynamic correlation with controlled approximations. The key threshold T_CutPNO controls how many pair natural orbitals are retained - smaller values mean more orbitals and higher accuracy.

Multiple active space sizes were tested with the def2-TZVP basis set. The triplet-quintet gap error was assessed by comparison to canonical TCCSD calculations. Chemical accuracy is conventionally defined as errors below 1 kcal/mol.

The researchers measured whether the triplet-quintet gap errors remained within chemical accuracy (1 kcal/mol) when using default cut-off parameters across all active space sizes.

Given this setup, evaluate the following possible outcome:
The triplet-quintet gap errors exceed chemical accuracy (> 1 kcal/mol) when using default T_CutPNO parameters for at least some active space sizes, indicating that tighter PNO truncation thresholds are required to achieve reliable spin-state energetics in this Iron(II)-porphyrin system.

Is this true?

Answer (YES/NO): NO